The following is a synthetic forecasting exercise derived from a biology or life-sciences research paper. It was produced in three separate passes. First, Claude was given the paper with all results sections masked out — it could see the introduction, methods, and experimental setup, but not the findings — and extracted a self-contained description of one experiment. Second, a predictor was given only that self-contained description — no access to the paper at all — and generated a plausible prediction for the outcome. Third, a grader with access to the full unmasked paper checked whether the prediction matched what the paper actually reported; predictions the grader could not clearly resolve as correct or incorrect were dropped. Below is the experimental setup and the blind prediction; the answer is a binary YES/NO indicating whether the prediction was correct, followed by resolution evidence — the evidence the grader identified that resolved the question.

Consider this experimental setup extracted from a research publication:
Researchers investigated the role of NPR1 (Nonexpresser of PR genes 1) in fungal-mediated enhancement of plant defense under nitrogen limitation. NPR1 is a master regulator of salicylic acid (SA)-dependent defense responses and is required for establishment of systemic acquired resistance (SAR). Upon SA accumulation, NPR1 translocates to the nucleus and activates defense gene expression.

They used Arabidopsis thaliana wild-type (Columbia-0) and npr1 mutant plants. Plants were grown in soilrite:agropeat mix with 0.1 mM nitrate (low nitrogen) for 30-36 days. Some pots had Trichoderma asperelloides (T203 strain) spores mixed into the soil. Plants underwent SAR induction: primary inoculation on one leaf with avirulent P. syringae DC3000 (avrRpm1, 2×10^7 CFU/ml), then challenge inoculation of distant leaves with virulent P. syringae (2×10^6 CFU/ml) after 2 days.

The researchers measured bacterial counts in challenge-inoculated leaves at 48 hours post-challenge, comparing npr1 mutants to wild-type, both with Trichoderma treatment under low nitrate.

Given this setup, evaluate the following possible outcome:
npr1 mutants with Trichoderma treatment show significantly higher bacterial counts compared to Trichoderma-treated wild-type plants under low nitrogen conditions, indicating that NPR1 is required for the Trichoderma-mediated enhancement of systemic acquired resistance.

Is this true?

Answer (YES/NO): YES